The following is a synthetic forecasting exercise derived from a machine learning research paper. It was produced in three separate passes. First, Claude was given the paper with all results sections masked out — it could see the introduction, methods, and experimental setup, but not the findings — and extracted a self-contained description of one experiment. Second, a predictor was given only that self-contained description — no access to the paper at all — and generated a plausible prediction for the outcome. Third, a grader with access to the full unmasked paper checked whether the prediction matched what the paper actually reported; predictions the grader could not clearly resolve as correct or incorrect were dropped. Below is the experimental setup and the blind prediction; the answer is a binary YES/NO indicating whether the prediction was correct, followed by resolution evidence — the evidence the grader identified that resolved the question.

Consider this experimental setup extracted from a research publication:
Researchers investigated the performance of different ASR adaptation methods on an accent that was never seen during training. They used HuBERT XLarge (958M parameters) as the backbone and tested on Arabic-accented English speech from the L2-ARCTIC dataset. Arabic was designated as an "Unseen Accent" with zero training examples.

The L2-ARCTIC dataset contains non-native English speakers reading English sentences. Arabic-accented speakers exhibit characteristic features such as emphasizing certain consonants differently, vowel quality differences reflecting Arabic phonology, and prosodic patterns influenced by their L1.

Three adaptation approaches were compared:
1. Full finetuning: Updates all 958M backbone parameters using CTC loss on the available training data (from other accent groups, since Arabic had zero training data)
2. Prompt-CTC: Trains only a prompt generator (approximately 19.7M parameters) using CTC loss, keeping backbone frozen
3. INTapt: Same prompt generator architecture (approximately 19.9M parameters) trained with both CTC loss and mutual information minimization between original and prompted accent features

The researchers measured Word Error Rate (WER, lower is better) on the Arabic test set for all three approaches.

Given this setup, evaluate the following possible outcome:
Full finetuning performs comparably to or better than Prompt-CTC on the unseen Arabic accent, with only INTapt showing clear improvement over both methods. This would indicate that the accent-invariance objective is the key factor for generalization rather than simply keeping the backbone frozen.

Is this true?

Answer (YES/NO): NO